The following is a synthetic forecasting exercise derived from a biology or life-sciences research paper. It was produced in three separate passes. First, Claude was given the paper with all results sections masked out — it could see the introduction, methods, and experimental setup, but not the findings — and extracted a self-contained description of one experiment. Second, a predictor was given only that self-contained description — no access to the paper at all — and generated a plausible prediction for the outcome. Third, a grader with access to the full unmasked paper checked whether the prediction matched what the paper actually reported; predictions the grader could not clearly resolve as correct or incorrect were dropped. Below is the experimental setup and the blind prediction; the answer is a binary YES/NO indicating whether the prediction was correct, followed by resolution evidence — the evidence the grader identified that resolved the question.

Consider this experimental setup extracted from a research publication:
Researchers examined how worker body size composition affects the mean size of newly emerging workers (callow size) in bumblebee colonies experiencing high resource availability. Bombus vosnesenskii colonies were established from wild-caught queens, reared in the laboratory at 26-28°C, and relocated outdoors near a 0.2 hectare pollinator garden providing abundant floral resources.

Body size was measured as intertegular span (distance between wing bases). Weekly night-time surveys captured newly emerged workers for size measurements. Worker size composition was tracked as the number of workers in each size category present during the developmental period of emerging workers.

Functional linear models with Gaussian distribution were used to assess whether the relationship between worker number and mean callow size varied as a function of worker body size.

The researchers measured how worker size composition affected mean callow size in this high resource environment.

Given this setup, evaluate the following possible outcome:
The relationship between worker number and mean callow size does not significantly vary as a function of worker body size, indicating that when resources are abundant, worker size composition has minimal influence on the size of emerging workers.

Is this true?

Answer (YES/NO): NO